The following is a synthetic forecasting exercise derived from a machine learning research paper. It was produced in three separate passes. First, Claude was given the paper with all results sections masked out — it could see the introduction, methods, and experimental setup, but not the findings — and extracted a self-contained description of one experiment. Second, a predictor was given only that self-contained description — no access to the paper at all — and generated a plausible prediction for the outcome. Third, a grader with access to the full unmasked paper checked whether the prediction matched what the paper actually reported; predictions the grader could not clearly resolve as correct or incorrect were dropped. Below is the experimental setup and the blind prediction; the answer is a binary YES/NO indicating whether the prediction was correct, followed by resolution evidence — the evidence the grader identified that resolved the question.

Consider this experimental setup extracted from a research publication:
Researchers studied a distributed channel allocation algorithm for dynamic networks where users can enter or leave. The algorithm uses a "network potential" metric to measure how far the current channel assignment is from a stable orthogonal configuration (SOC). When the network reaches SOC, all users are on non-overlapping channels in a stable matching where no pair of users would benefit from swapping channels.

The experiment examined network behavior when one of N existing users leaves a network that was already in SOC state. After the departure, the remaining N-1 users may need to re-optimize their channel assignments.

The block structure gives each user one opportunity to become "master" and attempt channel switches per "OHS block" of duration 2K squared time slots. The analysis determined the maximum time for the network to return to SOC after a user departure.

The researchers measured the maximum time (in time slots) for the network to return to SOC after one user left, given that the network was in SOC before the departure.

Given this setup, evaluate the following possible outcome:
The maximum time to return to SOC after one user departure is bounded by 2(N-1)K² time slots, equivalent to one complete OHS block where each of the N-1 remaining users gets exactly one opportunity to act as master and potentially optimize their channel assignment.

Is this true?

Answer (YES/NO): NO